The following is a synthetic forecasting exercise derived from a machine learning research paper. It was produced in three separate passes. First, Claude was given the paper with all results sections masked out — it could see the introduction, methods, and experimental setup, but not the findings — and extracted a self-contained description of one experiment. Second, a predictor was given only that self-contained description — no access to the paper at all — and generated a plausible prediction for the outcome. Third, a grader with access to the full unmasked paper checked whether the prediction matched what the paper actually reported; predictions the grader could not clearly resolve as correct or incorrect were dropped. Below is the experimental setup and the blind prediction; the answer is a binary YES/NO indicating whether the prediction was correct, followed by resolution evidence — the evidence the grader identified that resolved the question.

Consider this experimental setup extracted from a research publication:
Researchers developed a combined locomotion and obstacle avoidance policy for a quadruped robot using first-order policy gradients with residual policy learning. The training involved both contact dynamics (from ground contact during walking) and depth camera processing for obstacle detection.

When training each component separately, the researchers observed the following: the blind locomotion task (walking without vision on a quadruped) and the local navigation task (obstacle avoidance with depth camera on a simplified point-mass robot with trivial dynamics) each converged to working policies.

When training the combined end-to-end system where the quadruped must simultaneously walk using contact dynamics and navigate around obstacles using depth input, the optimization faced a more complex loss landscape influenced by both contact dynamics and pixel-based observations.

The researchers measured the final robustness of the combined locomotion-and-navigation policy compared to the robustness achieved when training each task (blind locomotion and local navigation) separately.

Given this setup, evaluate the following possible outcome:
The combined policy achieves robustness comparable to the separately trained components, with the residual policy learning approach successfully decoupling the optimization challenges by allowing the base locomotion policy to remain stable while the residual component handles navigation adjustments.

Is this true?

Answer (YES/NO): NO